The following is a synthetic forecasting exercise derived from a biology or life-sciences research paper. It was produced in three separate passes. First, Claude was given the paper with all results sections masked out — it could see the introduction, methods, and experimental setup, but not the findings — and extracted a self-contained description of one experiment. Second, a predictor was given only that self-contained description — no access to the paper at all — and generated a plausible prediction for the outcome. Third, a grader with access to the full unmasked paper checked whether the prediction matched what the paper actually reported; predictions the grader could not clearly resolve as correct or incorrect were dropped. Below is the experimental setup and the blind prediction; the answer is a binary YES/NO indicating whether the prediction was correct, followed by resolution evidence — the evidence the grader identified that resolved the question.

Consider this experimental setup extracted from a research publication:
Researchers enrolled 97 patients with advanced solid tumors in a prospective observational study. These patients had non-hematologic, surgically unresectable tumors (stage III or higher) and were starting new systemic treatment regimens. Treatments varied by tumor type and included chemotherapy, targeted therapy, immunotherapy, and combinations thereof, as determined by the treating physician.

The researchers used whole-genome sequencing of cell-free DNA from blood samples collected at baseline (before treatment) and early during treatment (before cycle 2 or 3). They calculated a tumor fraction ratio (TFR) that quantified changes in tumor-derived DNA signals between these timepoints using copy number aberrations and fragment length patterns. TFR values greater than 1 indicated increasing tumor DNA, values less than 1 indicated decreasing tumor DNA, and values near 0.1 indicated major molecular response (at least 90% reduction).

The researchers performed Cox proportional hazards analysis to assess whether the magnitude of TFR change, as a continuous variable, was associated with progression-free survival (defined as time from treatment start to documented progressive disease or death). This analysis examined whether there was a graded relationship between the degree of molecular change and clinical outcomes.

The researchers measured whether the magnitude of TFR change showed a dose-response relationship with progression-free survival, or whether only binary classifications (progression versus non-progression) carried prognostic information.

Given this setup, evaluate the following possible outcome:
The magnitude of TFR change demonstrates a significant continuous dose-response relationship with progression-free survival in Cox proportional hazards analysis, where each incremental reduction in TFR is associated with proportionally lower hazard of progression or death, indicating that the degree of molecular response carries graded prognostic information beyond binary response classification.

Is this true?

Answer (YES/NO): NO